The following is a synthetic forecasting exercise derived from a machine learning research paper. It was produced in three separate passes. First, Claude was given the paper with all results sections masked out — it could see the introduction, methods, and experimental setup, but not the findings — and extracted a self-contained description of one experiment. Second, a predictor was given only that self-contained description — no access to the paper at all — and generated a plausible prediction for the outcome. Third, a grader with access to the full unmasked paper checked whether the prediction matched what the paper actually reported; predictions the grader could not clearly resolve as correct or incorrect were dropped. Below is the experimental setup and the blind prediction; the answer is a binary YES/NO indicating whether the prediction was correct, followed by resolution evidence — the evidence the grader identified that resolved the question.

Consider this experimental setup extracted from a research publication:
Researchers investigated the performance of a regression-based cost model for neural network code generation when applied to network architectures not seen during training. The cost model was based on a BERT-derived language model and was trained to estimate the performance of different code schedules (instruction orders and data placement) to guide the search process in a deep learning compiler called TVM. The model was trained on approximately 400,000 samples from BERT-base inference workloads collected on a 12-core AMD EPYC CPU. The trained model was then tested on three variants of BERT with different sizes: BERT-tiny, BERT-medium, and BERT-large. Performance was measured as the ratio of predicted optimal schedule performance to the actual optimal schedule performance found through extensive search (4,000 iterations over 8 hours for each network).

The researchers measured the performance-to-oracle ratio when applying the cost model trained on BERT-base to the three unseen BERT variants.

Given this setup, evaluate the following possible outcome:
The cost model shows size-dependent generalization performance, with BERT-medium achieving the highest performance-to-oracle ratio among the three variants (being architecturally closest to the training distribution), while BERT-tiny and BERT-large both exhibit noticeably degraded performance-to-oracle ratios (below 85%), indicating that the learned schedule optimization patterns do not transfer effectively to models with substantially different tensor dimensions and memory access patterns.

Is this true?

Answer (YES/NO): NO